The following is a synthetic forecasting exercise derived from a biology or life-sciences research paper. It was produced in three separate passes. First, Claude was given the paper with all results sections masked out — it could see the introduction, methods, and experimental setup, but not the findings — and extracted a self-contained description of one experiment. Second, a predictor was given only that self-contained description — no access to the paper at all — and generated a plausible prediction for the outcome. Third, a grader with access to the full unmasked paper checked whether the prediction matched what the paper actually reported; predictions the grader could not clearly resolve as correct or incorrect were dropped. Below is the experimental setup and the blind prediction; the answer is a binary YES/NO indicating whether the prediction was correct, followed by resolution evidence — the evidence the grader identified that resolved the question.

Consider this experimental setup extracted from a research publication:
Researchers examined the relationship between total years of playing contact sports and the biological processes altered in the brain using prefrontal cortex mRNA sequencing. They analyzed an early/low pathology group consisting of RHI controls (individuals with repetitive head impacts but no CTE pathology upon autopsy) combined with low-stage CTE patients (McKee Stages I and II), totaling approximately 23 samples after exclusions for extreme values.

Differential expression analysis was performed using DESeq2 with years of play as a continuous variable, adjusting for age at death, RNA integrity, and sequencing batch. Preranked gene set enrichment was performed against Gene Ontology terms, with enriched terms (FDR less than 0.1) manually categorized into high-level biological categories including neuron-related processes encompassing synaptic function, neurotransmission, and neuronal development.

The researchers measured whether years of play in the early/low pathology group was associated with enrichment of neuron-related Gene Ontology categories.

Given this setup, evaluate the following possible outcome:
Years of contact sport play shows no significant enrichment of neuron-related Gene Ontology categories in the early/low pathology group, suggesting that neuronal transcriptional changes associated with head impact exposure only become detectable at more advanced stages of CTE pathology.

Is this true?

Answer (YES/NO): YES